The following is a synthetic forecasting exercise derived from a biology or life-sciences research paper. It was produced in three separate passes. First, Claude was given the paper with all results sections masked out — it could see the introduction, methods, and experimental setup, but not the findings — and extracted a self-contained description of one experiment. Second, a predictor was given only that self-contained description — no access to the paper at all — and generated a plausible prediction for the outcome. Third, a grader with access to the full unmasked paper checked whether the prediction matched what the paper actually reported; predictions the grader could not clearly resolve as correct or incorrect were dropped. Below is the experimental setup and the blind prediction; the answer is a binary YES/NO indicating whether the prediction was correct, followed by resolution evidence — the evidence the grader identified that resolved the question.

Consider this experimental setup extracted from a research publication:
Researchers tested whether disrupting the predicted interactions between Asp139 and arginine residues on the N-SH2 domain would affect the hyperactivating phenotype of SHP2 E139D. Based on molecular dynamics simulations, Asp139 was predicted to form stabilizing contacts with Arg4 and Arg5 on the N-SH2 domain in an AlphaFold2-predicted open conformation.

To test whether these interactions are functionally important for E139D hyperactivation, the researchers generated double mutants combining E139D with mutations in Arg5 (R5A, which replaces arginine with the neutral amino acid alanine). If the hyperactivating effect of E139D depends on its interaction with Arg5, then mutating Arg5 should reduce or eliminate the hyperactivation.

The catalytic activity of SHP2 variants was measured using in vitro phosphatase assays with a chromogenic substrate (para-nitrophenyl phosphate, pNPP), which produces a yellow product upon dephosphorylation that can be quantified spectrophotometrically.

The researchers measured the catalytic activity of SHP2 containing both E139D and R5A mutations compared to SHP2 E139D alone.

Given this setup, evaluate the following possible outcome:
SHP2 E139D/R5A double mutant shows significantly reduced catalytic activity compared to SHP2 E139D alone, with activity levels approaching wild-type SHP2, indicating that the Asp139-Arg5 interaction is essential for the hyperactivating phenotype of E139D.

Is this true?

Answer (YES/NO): YES